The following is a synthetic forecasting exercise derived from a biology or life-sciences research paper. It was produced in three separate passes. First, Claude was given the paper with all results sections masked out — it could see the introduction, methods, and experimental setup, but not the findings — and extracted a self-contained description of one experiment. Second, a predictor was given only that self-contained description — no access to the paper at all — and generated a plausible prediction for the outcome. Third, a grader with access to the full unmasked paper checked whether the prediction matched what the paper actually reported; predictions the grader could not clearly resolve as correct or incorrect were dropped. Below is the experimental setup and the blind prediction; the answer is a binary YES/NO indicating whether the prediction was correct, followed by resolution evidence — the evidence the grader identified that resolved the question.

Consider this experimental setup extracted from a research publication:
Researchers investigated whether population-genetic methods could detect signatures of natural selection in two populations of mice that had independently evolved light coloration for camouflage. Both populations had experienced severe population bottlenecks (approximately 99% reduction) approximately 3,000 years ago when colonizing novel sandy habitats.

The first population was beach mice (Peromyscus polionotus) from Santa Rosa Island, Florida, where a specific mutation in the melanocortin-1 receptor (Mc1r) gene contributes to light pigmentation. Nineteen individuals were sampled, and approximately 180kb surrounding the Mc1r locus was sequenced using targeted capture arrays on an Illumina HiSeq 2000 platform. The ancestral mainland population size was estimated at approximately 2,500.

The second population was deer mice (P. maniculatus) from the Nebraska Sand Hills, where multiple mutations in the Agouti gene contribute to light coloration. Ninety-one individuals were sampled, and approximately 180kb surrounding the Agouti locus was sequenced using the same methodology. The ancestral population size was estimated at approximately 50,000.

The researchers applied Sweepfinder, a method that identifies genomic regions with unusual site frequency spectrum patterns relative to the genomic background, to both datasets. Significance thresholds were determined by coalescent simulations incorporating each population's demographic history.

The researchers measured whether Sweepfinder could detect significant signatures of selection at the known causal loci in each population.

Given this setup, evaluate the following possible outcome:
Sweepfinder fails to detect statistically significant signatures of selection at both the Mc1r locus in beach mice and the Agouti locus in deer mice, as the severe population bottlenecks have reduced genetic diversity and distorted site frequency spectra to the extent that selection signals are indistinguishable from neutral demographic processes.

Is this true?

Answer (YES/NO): NO